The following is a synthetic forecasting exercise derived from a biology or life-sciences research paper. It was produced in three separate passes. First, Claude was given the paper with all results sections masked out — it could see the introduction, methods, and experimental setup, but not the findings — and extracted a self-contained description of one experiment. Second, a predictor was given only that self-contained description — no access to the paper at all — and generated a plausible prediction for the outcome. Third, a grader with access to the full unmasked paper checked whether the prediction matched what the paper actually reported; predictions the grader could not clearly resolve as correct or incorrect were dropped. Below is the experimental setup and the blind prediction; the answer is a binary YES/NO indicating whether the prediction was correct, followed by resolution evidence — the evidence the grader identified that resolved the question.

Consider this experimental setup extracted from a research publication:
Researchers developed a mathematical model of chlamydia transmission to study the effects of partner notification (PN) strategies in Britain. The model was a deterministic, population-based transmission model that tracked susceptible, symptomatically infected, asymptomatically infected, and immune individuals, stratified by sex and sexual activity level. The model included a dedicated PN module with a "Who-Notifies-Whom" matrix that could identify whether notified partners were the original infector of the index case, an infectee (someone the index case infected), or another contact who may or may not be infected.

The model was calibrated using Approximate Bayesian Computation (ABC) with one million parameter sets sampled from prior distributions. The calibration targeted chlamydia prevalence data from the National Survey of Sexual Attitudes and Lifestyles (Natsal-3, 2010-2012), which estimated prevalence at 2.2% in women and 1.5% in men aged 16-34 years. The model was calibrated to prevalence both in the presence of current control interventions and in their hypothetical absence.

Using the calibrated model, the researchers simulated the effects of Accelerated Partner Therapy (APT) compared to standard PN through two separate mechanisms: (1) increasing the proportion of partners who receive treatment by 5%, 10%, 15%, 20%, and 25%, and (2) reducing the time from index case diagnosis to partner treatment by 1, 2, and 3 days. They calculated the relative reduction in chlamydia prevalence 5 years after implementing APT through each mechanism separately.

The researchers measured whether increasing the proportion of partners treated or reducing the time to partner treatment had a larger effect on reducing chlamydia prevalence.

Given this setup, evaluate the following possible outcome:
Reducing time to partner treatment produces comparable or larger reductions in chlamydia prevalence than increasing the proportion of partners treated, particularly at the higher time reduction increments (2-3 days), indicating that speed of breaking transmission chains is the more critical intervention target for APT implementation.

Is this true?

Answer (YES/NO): NO